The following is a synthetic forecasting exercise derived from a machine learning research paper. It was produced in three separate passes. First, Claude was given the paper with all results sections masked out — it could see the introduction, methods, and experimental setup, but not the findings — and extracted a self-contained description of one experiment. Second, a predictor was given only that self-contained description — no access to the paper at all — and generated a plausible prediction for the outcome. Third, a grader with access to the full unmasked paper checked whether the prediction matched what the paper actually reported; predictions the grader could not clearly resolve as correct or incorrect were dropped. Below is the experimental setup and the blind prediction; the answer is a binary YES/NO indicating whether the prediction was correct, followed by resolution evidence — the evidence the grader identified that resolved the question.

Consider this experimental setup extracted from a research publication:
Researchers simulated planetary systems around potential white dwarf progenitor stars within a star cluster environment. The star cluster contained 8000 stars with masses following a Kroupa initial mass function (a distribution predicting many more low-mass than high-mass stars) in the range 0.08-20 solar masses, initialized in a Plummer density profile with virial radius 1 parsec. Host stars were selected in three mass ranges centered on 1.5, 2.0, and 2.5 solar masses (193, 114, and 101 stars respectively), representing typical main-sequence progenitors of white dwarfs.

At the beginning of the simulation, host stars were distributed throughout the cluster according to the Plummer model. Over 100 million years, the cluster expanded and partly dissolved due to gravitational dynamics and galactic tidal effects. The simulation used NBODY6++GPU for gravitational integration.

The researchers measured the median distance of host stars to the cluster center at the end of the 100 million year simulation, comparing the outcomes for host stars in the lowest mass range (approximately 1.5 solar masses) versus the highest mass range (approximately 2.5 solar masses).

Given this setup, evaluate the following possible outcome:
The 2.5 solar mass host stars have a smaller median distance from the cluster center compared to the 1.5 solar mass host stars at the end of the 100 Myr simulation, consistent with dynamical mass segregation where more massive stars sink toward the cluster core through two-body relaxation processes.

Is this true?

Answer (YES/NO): NO